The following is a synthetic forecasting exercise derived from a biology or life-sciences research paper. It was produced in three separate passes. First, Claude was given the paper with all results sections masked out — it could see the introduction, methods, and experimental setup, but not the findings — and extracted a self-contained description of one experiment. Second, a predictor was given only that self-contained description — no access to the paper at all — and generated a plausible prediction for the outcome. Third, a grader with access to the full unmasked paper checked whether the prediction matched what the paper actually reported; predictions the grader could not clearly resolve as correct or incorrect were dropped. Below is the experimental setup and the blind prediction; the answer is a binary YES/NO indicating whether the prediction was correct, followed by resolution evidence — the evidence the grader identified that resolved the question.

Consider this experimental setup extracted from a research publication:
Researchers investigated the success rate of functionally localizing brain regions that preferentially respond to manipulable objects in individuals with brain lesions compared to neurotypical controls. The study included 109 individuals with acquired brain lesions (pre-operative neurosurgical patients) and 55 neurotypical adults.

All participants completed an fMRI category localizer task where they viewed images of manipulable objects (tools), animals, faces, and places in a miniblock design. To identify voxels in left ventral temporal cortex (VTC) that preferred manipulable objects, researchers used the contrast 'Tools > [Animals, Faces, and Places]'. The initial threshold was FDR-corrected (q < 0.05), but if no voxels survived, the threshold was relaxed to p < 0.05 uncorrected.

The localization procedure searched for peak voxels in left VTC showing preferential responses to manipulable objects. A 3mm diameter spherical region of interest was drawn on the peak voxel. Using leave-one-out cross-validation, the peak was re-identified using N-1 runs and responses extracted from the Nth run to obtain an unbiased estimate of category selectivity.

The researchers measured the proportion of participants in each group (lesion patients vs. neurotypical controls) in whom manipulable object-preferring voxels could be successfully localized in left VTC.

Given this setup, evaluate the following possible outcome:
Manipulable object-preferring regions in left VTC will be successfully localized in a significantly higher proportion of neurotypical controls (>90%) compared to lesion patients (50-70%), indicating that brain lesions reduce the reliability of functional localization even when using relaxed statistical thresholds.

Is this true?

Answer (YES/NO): NO